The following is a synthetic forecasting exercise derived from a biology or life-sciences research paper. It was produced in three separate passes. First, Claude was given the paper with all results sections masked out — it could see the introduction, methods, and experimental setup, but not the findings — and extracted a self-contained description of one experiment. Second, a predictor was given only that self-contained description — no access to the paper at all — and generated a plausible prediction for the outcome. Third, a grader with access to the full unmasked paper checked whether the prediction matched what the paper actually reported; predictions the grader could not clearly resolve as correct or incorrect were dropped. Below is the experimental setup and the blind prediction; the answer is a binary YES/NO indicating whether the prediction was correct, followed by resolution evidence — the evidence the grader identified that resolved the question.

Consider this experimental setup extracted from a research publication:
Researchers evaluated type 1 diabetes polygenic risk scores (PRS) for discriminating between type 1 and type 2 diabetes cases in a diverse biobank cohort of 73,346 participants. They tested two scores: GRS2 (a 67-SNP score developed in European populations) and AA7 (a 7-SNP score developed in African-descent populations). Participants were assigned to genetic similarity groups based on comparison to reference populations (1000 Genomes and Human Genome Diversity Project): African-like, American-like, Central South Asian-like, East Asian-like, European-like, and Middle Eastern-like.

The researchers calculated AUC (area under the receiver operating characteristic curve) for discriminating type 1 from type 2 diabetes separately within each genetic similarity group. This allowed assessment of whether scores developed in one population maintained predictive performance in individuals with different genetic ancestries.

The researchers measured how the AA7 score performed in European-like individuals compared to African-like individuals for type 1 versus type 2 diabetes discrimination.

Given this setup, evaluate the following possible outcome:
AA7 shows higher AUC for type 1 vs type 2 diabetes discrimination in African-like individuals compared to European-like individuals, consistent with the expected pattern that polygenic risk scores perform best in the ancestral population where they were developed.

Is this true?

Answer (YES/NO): NO